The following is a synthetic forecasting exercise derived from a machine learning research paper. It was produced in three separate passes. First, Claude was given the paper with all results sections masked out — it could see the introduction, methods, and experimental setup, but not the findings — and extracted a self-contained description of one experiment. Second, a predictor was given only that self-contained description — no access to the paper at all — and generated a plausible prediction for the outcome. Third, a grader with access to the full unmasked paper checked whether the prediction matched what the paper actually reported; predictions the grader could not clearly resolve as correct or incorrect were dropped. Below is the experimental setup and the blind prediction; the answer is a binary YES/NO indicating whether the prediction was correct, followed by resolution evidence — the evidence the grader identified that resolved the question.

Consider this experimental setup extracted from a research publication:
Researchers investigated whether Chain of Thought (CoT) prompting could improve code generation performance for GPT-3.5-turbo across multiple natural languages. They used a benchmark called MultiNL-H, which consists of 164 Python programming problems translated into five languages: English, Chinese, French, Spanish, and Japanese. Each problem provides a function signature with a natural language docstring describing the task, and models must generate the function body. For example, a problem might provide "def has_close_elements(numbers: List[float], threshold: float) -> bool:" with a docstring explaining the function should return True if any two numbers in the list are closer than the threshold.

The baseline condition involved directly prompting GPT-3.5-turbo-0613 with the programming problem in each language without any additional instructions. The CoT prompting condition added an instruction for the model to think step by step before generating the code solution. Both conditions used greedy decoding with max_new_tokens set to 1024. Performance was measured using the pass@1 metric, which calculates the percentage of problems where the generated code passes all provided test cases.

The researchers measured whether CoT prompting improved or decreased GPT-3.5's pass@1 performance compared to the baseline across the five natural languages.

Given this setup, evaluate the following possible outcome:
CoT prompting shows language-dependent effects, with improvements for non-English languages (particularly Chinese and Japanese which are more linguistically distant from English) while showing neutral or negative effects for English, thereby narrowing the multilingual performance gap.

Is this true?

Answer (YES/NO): NO